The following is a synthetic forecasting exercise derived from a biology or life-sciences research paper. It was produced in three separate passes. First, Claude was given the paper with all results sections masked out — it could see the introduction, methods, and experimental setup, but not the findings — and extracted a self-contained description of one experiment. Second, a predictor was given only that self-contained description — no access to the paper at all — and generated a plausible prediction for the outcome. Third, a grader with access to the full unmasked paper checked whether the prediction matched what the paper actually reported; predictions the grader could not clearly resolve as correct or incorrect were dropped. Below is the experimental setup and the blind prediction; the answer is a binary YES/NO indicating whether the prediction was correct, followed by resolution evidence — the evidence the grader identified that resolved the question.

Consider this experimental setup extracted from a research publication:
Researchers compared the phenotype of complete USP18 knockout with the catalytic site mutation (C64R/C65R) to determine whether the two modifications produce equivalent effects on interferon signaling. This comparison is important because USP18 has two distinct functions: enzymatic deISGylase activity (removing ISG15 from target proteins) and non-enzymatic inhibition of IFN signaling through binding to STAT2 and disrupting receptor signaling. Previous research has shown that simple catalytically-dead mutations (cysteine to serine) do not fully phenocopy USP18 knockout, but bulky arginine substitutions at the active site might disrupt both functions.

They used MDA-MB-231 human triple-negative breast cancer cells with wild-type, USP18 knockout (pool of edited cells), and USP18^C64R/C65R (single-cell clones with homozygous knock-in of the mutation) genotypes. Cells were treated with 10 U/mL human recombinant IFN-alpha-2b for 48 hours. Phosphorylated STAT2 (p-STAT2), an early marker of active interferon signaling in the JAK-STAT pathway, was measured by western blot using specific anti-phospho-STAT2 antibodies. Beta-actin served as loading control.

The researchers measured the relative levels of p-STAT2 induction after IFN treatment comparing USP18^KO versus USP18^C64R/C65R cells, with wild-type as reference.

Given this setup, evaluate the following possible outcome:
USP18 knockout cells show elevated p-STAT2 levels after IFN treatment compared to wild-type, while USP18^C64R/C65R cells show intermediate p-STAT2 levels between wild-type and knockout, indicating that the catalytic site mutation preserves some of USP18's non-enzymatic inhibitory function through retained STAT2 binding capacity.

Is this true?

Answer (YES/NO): NO